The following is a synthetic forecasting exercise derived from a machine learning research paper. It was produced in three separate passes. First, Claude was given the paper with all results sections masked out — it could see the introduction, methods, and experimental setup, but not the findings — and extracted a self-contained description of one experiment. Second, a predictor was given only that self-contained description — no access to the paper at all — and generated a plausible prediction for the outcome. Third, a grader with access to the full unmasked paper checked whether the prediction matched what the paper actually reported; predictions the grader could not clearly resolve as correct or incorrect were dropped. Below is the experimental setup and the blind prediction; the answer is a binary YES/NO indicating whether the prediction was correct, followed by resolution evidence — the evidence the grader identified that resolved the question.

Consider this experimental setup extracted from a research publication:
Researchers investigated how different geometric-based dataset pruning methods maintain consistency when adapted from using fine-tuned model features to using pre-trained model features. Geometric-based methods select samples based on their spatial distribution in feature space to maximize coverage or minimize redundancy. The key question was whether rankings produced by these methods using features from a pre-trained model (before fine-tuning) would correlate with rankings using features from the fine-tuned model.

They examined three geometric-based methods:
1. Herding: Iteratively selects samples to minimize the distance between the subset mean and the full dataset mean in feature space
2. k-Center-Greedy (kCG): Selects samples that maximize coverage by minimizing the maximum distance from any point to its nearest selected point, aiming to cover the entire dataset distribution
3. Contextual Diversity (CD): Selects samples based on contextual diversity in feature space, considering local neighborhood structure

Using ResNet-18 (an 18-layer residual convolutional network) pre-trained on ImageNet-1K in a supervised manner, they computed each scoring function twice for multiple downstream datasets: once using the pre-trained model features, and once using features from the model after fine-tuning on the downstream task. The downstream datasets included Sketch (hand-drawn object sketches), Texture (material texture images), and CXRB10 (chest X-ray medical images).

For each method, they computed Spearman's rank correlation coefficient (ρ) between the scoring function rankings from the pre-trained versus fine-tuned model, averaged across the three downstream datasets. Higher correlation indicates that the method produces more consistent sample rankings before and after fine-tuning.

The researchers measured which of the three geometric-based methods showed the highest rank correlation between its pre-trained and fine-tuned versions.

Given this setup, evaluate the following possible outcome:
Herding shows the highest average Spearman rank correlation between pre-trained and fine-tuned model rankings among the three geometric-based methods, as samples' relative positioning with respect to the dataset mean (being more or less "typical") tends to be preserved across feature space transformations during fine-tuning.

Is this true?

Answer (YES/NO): NO